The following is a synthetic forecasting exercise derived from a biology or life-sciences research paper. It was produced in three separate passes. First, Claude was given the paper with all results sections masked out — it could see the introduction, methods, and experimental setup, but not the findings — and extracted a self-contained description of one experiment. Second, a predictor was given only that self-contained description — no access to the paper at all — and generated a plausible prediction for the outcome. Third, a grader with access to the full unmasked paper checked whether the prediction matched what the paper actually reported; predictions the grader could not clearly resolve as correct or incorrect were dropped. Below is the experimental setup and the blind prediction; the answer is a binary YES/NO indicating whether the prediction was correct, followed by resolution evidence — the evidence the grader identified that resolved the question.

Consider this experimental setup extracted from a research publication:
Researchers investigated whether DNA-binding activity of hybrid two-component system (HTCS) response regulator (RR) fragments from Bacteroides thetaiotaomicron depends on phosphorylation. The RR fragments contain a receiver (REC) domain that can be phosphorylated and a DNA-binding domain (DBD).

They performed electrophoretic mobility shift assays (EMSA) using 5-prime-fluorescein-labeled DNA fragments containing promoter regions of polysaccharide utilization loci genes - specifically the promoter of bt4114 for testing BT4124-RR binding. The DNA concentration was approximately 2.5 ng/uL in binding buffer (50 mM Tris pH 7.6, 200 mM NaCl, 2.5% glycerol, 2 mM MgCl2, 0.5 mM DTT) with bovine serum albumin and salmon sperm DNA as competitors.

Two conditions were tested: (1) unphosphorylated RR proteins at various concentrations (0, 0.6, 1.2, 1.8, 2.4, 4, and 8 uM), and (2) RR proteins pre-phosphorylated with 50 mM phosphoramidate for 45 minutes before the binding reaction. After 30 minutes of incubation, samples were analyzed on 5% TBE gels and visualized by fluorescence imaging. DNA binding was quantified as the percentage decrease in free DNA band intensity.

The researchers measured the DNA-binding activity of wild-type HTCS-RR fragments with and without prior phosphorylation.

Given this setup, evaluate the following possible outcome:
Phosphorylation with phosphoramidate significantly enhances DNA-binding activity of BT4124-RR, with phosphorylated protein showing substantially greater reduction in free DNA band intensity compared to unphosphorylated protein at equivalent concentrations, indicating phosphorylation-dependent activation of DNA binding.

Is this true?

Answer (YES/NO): YES